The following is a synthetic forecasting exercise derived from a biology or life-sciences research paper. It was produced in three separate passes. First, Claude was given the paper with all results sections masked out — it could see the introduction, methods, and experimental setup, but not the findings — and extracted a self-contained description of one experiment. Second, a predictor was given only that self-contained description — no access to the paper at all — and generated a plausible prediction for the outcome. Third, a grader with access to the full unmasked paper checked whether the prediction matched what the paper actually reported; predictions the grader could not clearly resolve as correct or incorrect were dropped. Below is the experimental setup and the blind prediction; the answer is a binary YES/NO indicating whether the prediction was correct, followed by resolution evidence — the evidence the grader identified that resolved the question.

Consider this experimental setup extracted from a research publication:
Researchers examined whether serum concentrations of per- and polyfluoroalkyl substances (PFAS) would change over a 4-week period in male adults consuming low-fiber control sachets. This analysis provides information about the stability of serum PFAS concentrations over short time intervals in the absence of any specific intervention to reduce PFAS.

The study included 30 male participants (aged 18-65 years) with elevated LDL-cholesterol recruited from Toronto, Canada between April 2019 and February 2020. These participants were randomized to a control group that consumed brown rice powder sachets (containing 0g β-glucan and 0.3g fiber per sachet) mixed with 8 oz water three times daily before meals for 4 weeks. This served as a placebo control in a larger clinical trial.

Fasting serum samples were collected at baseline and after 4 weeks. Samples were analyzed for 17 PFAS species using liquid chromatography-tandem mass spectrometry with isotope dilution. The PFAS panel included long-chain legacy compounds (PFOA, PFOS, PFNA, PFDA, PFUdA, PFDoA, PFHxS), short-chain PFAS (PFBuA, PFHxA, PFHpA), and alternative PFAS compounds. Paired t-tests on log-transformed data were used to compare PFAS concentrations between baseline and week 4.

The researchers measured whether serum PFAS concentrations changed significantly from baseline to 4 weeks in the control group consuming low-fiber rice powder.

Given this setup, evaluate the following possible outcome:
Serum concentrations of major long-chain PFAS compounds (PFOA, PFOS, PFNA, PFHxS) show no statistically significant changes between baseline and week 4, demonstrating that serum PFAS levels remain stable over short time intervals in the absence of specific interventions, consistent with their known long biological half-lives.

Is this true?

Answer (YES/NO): YES